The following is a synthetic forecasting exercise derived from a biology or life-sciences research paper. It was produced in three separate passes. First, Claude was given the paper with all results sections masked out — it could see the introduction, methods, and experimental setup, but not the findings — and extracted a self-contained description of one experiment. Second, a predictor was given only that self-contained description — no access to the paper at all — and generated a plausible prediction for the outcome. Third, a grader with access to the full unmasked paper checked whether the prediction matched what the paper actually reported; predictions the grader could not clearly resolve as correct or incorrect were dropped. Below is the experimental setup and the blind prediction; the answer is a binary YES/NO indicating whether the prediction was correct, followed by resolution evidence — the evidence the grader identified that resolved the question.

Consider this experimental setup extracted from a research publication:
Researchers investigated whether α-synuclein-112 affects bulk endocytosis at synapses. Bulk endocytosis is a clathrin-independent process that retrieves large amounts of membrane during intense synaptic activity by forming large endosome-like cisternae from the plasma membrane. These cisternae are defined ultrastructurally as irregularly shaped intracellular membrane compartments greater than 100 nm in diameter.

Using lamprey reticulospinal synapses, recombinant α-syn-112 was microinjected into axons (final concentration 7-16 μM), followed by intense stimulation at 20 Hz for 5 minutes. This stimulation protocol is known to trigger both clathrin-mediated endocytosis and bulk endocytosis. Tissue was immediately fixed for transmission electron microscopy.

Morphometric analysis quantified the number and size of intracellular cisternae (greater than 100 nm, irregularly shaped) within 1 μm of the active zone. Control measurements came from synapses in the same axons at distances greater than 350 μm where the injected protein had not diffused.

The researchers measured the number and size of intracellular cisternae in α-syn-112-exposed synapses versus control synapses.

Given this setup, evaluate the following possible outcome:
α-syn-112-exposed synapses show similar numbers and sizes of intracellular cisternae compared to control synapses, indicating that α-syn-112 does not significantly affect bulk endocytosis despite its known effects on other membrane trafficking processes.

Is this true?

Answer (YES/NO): NO